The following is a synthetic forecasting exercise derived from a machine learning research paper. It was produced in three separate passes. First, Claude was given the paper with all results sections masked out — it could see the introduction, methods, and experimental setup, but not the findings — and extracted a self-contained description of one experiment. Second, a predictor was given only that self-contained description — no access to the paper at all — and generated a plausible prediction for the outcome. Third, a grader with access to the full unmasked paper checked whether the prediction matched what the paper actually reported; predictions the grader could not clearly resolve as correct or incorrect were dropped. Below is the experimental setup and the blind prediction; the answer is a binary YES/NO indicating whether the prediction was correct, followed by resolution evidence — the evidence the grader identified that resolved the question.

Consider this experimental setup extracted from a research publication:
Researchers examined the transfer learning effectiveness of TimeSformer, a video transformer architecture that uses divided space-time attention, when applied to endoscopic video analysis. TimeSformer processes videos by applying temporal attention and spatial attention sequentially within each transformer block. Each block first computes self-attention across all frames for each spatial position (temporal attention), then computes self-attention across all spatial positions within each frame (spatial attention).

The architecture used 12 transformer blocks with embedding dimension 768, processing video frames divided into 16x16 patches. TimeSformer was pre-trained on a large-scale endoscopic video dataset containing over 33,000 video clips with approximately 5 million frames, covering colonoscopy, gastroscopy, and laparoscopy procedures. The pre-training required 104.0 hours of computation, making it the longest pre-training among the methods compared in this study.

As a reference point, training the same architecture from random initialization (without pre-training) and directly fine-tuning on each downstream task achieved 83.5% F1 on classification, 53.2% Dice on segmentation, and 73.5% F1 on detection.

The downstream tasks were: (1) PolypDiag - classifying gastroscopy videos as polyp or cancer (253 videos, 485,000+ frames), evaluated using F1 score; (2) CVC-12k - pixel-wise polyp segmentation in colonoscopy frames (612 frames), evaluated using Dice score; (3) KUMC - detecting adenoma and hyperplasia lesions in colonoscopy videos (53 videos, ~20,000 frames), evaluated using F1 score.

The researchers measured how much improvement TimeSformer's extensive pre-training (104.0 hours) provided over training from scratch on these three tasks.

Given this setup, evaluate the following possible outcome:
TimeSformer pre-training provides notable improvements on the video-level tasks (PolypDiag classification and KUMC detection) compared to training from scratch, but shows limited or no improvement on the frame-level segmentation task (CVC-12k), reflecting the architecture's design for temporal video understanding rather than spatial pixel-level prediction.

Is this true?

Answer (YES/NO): NO